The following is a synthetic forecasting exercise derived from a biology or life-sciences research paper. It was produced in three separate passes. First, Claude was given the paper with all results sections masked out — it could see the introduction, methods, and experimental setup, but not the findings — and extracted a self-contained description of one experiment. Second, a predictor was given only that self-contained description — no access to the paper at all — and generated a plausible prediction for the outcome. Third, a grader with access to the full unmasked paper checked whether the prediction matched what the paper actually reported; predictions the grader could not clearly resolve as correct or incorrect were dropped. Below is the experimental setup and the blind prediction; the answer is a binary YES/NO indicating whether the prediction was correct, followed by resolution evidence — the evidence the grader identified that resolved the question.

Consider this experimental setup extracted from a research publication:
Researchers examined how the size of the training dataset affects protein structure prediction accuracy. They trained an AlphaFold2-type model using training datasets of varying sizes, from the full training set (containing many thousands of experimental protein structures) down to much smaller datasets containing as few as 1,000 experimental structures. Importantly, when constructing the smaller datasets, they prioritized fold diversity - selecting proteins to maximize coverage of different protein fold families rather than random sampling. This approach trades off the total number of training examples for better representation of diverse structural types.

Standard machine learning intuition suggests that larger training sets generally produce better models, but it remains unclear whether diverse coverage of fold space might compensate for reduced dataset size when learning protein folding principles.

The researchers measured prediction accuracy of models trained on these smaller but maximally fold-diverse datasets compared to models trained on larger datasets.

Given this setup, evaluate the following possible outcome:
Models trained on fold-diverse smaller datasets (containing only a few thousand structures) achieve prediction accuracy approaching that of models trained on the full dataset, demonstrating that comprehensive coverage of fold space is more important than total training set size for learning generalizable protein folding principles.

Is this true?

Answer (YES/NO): NO